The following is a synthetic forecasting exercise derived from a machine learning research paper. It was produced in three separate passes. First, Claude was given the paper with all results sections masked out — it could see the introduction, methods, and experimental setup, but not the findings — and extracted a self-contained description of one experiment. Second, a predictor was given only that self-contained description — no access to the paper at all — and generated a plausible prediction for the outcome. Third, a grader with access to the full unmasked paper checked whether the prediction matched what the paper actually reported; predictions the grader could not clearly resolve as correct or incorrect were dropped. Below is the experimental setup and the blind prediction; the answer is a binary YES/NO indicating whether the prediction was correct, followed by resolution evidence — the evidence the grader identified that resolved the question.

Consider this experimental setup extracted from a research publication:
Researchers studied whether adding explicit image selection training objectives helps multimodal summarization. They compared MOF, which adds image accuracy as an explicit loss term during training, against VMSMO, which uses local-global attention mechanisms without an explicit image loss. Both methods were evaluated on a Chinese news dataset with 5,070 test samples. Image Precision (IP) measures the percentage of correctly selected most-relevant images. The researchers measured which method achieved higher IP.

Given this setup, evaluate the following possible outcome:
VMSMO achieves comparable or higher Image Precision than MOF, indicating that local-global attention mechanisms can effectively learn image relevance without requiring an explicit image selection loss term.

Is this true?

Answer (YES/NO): NO